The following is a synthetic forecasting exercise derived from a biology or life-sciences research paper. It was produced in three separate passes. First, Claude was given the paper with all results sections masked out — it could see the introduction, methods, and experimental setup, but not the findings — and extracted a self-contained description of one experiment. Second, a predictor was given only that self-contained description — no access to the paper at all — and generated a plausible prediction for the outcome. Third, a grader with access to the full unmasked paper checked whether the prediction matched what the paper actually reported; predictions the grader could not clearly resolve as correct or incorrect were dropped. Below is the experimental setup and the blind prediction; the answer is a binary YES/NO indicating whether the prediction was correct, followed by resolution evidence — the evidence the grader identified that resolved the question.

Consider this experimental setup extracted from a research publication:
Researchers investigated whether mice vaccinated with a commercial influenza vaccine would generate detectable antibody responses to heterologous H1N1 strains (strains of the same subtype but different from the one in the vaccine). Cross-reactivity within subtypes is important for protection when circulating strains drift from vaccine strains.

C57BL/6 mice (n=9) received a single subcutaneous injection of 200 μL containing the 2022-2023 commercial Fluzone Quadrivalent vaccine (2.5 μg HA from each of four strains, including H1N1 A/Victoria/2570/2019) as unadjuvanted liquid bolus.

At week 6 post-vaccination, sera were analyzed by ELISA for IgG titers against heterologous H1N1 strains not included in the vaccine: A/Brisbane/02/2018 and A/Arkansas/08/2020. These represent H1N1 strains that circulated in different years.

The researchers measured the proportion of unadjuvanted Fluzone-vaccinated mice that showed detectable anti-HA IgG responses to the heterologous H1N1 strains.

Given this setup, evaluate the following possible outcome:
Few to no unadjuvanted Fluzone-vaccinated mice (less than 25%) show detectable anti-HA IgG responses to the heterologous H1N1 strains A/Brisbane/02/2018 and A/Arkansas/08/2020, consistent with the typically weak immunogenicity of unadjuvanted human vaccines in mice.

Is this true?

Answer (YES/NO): YES